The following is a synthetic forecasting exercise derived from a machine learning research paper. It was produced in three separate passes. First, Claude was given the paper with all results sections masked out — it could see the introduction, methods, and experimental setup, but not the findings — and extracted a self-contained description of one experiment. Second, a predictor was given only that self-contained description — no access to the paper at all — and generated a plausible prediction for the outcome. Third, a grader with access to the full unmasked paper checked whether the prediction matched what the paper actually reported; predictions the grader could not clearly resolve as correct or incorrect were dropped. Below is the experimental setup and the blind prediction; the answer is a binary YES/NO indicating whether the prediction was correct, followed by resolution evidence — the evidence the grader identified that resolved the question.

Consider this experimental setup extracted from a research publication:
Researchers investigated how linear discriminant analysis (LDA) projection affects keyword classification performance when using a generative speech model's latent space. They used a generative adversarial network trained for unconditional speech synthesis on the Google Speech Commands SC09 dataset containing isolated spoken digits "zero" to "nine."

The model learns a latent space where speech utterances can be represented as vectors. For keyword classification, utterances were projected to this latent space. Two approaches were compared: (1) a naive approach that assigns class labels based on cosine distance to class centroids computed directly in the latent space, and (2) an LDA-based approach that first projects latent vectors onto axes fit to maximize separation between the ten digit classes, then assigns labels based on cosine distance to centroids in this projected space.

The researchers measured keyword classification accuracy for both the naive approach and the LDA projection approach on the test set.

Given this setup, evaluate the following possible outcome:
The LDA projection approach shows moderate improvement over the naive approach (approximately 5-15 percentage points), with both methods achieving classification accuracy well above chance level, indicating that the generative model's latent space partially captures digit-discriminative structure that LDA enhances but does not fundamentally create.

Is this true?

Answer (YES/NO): NO